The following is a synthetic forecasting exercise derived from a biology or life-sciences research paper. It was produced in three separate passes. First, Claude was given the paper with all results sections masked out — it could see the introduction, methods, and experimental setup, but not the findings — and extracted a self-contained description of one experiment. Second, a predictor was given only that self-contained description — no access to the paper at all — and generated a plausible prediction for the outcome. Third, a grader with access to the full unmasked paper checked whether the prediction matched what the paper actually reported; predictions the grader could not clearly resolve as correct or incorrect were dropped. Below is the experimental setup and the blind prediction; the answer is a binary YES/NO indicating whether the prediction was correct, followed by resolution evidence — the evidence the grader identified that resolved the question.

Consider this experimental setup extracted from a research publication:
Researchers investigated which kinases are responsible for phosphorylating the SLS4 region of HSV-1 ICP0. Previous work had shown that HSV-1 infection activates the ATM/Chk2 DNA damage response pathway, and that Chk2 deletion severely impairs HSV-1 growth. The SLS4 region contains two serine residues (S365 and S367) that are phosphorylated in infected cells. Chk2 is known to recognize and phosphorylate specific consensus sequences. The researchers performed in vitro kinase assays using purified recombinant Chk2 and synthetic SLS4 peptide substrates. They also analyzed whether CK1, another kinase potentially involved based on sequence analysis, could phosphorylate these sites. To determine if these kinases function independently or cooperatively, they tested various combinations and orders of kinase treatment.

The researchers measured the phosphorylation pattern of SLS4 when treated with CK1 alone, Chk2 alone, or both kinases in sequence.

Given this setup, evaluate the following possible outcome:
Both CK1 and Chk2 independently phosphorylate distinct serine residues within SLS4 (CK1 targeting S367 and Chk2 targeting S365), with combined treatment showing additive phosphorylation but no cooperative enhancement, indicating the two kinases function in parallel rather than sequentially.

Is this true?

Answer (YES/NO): NO